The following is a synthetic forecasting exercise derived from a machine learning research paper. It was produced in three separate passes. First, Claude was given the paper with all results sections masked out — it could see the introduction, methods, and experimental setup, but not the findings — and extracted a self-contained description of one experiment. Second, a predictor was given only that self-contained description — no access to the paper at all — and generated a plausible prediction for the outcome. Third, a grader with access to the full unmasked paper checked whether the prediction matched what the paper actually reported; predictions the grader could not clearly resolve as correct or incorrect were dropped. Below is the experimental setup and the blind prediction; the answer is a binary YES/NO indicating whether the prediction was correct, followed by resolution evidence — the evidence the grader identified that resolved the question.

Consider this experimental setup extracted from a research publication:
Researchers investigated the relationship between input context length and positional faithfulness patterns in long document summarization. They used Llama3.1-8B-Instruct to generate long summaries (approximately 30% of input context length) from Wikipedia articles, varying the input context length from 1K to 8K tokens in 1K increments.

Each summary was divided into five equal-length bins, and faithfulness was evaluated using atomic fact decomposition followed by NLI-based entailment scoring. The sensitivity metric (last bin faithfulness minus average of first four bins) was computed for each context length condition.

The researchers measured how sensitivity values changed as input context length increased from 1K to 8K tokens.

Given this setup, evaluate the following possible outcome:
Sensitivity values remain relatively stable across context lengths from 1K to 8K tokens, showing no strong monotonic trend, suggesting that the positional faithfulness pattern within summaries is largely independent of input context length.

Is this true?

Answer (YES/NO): YES